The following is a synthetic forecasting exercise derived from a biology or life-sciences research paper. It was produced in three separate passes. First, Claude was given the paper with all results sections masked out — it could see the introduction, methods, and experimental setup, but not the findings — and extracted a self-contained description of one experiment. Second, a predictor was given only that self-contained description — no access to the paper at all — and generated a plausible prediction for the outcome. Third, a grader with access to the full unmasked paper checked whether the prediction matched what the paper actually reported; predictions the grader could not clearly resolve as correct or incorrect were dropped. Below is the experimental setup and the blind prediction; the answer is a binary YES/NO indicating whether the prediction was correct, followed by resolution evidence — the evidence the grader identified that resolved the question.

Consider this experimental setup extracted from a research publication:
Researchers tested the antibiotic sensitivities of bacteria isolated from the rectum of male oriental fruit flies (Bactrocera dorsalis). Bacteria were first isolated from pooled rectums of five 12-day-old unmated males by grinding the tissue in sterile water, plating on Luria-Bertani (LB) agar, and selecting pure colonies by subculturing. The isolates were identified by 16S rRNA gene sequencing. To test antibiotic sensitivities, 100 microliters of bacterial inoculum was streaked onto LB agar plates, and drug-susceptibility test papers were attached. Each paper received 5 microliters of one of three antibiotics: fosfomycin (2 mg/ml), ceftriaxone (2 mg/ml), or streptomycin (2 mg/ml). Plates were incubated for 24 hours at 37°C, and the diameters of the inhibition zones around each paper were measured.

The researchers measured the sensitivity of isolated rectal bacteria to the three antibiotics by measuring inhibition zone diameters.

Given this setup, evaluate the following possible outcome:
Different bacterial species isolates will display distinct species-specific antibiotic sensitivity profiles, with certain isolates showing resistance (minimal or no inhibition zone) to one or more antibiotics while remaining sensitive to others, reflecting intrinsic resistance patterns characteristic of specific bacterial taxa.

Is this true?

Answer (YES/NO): NO